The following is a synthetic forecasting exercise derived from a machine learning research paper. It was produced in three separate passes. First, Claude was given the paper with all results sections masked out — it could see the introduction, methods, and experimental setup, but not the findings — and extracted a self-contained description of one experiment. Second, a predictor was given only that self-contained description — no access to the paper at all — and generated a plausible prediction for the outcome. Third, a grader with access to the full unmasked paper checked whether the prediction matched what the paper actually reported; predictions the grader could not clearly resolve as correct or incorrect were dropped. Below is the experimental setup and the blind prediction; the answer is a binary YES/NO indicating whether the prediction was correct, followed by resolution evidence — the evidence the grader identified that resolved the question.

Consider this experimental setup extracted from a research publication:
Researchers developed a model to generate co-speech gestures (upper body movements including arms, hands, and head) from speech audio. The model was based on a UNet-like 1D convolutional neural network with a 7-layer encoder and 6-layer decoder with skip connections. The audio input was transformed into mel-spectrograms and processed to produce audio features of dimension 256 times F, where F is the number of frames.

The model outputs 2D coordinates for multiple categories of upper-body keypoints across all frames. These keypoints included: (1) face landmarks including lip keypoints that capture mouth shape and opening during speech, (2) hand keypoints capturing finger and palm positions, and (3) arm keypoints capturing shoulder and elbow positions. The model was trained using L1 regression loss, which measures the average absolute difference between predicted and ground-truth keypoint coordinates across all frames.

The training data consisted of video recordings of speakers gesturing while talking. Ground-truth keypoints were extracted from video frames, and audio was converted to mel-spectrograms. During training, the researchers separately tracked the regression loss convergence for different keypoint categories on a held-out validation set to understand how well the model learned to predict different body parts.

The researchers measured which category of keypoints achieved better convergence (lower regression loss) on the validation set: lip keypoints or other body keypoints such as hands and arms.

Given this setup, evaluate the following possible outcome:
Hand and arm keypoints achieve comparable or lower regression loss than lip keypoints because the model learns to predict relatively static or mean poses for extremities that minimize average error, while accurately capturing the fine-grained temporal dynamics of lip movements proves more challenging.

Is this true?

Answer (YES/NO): NO